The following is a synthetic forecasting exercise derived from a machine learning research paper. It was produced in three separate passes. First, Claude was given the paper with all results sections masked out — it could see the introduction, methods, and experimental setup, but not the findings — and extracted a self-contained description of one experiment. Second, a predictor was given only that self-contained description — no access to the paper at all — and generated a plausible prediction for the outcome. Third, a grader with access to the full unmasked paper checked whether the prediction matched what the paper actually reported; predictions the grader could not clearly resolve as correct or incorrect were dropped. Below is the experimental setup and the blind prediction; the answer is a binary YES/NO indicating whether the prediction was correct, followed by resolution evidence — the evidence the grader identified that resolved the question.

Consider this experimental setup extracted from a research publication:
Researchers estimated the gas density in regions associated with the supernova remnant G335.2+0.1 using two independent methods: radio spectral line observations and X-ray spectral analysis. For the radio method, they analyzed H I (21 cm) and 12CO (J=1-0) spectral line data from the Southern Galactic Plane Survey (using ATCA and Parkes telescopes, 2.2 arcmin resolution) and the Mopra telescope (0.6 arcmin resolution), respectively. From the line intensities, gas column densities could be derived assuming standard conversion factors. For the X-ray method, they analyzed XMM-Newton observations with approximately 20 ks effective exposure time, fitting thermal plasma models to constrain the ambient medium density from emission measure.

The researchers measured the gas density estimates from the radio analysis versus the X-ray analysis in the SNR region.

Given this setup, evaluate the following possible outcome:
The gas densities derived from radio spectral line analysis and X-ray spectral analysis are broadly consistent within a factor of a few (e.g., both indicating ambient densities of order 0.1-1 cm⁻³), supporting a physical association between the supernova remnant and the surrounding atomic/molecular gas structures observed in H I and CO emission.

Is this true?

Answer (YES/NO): NO